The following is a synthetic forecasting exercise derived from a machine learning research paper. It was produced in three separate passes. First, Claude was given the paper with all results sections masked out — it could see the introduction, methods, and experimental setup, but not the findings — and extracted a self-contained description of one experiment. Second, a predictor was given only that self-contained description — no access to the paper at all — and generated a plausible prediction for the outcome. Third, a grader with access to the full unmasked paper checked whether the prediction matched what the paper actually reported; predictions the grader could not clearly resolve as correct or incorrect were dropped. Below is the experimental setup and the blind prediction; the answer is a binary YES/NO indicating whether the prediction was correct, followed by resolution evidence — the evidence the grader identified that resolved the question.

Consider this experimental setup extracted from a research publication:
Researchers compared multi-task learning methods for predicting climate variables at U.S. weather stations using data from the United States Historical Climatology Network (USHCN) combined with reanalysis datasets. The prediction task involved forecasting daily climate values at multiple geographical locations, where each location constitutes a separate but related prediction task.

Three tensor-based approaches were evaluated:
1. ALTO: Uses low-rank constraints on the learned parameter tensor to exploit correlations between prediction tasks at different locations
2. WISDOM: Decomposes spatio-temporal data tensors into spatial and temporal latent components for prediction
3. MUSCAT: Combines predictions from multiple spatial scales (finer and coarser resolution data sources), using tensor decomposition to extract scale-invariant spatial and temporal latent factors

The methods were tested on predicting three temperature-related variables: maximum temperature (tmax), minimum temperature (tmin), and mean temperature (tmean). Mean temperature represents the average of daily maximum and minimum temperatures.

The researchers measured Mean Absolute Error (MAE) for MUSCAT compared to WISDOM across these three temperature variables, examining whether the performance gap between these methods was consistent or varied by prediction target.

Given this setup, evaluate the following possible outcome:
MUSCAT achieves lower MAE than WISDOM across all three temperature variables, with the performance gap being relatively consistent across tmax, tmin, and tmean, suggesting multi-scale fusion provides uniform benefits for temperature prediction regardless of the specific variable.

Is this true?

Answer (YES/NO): NO